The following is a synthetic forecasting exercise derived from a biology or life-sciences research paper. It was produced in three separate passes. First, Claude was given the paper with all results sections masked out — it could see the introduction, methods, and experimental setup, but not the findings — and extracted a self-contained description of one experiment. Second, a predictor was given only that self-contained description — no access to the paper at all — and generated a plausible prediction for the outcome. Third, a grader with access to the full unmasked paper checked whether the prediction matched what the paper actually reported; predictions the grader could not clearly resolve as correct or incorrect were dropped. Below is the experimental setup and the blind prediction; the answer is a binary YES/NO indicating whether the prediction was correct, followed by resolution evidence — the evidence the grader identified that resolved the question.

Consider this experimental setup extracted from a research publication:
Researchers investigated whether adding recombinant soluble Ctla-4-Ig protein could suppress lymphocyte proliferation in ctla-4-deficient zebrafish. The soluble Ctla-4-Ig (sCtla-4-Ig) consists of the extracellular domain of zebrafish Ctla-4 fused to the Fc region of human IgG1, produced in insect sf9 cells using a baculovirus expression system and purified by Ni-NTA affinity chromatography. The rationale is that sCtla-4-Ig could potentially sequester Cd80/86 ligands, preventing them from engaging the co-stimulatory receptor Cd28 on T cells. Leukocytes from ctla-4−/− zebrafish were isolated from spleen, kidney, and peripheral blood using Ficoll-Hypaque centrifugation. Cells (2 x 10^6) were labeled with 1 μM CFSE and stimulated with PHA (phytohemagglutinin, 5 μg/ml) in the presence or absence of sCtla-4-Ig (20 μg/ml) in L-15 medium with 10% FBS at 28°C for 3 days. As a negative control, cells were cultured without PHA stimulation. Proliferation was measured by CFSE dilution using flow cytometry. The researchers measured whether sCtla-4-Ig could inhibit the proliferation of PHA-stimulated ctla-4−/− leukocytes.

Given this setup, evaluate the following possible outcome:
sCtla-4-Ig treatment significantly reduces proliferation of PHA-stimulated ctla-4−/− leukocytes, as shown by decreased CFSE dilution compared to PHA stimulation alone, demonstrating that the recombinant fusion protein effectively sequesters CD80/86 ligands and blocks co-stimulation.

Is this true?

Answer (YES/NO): YES